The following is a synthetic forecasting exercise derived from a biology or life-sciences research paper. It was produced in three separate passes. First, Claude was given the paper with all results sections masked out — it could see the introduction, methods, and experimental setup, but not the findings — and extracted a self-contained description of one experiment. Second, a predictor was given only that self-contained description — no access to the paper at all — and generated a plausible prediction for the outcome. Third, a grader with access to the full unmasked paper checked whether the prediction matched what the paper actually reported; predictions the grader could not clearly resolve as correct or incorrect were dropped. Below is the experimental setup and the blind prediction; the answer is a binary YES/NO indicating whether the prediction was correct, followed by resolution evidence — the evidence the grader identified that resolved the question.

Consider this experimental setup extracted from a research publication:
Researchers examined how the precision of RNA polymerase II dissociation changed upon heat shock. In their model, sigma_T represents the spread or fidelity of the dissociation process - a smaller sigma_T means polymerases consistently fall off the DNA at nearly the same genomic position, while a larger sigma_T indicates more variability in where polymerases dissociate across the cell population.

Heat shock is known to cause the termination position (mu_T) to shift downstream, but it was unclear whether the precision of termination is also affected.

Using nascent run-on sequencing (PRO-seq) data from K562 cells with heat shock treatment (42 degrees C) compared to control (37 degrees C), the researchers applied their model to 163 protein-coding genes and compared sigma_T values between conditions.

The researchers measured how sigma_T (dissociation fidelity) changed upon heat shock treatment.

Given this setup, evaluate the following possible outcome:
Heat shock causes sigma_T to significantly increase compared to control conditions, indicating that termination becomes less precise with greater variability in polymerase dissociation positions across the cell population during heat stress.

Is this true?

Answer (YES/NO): NO